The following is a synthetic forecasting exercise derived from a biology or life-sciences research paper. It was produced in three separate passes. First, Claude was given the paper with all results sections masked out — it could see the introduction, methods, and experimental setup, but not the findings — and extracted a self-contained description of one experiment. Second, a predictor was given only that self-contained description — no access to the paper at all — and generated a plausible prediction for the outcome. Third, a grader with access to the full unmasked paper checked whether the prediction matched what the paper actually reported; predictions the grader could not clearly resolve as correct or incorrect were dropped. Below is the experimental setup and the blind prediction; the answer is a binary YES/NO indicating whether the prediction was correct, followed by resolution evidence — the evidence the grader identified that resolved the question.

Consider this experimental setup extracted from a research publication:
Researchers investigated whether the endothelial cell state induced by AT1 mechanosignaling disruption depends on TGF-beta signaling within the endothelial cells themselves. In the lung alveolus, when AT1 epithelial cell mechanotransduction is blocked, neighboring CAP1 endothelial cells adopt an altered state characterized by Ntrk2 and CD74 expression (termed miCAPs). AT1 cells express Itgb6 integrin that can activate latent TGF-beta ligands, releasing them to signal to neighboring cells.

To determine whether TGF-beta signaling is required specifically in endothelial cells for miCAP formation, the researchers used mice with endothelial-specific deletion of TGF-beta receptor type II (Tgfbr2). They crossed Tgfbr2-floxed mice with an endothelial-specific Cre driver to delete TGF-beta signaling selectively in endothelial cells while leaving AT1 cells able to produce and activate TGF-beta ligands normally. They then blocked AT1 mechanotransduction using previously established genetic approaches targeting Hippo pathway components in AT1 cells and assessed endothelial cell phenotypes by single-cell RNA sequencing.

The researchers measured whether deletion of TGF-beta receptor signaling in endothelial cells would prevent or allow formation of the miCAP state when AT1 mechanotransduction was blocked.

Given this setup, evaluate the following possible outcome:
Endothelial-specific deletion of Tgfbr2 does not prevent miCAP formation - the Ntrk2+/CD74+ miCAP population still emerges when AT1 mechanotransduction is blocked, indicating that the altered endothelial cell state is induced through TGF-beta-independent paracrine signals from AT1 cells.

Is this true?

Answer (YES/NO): NO